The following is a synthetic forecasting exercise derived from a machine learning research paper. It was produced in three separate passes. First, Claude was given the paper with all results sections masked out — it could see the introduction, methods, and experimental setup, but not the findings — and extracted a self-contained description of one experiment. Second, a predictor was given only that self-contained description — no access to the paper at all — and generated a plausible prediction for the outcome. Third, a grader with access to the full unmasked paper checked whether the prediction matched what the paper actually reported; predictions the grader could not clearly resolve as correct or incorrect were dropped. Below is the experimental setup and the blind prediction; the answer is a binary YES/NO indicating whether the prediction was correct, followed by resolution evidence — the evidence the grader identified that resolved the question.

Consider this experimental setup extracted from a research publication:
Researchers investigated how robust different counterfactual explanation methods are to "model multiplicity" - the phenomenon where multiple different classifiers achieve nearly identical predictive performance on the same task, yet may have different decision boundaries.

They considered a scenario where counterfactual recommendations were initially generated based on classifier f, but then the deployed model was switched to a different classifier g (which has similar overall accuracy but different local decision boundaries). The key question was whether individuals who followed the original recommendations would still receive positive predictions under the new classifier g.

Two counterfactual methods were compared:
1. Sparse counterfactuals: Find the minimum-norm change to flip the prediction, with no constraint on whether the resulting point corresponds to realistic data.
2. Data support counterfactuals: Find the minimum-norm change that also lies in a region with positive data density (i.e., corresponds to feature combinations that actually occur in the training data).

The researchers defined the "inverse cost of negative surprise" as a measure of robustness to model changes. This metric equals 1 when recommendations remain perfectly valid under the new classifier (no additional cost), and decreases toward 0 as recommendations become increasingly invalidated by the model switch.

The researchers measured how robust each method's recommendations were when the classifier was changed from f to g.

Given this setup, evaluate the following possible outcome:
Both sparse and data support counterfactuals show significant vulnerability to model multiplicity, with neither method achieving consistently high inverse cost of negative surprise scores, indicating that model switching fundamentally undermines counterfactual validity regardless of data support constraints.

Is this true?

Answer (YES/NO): NO